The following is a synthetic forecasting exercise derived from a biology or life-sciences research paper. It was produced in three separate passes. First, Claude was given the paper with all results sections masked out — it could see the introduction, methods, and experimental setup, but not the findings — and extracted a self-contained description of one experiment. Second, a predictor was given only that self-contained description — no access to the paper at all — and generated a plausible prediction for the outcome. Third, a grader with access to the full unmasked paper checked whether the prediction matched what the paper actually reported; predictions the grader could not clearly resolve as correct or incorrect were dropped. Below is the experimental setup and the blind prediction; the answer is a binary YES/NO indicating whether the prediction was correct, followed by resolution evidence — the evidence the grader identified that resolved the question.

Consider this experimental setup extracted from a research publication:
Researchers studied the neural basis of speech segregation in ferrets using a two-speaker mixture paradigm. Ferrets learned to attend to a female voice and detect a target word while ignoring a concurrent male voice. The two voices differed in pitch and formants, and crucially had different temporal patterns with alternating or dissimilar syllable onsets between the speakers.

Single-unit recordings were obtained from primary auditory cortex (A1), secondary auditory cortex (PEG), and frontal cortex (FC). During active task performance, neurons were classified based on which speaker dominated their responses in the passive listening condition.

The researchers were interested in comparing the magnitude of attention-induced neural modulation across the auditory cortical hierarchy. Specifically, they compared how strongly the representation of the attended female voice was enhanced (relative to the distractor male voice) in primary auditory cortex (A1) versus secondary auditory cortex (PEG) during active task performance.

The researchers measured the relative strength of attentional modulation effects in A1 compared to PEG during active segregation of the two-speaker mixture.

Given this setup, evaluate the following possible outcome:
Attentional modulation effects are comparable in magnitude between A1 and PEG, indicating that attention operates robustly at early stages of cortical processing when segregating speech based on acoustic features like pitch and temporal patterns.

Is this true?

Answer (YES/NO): NO